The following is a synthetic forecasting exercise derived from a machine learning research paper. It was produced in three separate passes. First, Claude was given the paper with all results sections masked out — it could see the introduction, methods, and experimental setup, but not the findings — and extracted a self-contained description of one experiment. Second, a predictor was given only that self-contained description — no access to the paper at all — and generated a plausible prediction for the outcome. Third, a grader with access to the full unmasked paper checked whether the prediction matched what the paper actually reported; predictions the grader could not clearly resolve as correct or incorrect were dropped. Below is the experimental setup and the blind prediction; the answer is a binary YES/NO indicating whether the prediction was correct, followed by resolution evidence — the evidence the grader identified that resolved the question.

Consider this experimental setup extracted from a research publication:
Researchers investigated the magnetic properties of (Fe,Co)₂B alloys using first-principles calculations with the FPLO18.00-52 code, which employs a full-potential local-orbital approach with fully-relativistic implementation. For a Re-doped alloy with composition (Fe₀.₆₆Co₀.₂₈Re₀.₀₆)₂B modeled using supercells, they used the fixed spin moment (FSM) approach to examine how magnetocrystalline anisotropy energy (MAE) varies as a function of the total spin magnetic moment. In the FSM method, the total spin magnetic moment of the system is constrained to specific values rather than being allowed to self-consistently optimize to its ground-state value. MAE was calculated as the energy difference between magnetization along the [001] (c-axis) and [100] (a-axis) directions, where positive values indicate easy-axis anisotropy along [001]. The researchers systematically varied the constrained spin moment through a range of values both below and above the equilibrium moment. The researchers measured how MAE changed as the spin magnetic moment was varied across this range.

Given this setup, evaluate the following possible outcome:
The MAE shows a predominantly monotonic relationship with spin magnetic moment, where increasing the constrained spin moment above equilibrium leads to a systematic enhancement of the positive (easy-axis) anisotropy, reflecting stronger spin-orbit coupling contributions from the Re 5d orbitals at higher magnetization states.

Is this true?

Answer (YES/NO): NO